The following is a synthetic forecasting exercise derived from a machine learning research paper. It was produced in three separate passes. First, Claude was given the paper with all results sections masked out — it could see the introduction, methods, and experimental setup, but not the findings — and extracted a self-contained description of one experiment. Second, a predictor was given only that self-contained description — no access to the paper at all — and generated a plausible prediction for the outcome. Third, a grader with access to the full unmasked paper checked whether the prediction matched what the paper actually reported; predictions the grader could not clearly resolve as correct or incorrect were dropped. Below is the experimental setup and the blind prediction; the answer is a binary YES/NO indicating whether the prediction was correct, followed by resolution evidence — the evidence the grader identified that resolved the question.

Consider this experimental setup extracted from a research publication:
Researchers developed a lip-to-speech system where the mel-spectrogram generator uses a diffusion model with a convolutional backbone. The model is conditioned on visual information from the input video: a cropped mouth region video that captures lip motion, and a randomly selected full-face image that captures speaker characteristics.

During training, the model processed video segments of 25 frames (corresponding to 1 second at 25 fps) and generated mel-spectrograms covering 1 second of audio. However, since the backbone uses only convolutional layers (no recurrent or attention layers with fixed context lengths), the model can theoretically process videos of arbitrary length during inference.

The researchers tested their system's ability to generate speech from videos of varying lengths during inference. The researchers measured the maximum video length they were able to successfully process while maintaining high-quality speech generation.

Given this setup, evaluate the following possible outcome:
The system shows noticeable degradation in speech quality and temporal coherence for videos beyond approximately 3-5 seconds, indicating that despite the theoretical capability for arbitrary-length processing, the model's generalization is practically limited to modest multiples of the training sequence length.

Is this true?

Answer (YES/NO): NO